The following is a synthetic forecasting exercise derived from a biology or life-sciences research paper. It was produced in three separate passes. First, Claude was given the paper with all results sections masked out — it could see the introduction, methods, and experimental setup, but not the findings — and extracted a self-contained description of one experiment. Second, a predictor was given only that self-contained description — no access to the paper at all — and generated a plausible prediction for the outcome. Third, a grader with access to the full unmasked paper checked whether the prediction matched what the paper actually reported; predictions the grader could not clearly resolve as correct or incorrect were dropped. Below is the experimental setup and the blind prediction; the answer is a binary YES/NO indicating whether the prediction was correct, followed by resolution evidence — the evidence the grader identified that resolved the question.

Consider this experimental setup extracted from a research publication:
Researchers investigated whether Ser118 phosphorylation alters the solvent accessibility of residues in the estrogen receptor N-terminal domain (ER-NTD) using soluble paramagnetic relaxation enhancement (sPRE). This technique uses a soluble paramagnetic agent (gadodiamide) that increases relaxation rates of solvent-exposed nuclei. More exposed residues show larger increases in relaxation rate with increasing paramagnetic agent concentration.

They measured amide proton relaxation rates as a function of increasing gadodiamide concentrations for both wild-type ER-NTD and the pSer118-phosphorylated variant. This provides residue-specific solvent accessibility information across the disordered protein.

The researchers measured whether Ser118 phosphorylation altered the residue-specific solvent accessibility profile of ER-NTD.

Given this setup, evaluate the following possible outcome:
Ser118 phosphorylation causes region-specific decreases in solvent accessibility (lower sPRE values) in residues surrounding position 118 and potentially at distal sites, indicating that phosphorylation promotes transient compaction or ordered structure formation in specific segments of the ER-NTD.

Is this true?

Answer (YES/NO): NO